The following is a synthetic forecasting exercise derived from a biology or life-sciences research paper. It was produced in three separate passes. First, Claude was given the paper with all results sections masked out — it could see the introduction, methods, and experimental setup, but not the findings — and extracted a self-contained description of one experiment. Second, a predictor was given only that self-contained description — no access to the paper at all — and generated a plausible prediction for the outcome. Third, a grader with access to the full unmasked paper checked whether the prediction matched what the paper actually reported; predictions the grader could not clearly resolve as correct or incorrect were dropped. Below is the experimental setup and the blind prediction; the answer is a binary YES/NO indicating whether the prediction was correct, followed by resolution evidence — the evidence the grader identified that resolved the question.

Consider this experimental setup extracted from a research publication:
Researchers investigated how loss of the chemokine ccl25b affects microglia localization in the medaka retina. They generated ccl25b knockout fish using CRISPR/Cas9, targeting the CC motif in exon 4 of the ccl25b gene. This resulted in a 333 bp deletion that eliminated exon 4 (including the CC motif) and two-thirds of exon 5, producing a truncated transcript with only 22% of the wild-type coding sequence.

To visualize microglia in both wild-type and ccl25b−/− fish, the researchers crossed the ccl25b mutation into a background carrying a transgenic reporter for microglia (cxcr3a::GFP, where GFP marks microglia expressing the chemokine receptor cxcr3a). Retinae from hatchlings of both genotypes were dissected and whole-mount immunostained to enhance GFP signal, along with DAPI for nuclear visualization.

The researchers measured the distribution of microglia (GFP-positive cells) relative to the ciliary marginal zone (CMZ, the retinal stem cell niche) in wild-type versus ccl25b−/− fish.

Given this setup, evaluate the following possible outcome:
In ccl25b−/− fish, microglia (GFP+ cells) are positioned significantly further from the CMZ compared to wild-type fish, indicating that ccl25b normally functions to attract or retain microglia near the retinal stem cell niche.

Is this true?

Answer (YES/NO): NO